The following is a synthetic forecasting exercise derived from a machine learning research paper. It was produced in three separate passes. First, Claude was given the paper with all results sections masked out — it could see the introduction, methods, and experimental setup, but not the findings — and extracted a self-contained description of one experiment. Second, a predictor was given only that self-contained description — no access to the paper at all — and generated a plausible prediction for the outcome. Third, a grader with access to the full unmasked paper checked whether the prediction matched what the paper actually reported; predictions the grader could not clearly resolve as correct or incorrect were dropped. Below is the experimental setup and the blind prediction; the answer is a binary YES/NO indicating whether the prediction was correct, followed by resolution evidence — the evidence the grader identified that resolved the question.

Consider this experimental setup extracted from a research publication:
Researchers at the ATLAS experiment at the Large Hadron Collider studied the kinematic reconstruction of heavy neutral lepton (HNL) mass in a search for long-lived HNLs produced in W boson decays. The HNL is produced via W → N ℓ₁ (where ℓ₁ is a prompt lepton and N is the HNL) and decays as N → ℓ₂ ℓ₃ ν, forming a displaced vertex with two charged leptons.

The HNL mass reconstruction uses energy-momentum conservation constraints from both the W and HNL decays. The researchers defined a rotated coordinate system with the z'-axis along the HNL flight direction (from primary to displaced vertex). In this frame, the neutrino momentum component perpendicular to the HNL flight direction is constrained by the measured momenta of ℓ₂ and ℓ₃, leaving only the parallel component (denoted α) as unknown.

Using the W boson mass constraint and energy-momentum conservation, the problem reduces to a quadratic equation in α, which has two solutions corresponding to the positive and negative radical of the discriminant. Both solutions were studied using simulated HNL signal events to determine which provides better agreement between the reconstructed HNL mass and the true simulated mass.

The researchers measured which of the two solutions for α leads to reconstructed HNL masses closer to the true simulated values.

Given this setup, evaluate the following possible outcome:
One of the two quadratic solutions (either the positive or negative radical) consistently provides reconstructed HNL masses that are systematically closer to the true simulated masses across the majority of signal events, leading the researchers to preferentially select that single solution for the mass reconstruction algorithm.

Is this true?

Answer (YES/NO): YES